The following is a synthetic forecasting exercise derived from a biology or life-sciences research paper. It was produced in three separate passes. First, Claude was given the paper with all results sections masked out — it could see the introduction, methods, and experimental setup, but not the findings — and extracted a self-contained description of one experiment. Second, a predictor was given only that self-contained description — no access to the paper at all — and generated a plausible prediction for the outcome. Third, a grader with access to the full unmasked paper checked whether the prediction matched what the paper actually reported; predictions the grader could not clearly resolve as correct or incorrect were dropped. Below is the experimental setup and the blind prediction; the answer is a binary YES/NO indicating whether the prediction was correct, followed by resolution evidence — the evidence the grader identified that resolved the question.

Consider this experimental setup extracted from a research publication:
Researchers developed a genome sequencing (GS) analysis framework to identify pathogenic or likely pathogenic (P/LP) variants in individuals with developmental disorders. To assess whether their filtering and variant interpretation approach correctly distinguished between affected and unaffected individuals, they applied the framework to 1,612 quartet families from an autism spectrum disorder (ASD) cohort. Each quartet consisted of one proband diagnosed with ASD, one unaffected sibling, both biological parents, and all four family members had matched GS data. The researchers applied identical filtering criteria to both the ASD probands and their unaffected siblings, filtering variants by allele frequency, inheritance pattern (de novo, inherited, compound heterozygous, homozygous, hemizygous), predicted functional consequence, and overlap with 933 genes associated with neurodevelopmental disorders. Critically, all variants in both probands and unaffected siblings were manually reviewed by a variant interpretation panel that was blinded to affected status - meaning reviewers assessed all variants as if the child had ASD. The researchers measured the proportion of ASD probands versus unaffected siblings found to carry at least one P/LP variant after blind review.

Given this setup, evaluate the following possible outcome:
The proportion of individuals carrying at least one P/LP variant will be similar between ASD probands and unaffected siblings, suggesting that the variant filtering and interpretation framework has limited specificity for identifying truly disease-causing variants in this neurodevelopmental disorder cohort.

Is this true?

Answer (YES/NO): NO